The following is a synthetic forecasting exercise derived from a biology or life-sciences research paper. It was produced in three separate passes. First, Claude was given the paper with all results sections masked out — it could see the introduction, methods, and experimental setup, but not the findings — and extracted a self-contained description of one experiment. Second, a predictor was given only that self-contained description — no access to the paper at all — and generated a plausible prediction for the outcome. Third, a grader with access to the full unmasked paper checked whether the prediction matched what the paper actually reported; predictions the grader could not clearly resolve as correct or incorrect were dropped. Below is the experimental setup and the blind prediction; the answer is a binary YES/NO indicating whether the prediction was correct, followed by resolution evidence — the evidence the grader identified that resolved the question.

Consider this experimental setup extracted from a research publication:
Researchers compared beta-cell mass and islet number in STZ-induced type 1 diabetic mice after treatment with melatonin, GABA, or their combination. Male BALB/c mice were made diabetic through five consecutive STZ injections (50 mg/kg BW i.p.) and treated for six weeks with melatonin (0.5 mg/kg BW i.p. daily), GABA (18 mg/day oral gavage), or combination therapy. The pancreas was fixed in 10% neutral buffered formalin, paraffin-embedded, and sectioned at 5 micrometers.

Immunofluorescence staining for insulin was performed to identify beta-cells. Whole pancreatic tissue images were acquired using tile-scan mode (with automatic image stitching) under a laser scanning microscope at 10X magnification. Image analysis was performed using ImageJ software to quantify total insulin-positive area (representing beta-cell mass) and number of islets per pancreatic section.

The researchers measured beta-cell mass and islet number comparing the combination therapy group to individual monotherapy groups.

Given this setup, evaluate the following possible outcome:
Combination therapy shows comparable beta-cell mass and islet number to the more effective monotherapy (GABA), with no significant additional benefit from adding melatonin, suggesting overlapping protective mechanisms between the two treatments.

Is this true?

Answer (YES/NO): NO